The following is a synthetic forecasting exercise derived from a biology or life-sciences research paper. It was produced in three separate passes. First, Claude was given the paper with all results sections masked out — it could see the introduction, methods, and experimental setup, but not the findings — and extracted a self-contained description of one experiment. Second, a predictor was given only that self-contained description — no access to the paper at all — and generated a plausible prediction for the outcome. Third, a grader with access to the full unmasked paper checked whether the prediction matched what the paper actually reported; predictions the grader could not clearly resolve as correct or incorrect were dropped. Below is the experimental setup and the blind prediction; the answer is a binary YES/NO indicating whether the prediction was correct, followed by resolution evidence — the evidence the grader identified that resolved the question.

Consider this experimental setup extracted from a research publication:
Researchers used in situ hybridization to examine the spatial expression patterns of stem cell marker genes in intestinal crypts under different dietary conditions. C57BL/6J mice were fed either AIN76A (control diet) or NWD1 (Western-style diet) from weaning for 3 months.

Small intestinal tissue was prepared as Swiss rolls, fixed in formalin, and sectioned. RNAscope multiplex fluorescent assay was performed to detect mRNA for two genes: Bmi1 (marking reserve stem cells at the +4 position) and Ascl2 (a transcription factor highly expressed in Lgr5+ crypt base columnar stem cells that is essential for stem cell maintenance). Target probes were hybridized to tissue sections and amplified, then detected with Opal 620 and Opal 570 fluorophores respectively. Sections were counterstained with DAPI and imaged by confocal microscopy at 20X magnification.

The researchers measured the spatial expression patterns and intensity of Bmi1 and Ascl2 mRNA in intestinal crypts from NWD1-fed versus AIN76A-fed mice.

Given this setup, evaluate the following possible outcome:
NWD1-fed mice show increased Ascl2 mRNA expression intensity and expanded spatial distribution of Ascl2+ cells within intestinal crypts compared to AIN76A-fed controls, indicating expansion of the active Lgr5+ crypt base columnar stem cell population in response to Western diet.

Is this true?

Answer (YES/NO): NO